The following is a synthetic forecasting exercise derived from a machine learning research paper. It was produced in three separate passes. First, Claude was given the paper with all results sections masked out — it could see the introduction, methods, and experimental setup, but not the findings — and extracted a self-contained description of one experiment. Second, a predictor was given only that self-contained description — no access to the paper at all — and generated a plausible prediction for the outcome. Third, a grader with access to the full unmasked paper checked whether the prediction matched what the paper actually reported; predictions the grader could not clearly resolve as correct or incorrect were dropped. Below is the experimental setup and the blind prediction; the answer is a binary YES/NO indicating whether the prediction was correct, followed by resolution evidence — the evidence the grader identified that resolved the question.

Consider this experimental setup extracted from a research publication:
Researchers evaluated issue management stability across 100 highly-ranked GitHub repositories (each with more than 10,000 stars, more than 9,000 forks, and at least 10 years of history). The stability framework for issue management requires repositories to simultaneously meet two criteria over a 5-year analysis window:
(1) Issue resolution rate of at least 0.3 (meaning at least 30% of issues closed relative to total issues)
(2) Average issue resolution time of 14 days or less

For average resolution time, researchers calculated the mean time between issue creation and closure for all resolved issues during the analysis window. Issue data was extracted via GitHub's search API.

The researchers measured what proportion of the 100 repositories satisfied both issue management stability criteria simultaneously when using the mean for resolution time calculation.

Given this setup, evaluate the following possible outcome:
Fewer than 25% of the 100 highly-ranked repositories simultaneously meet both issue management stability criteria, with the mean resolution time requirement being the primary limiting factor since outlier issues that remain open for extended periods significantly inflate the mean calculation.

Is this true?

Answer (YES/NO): NO